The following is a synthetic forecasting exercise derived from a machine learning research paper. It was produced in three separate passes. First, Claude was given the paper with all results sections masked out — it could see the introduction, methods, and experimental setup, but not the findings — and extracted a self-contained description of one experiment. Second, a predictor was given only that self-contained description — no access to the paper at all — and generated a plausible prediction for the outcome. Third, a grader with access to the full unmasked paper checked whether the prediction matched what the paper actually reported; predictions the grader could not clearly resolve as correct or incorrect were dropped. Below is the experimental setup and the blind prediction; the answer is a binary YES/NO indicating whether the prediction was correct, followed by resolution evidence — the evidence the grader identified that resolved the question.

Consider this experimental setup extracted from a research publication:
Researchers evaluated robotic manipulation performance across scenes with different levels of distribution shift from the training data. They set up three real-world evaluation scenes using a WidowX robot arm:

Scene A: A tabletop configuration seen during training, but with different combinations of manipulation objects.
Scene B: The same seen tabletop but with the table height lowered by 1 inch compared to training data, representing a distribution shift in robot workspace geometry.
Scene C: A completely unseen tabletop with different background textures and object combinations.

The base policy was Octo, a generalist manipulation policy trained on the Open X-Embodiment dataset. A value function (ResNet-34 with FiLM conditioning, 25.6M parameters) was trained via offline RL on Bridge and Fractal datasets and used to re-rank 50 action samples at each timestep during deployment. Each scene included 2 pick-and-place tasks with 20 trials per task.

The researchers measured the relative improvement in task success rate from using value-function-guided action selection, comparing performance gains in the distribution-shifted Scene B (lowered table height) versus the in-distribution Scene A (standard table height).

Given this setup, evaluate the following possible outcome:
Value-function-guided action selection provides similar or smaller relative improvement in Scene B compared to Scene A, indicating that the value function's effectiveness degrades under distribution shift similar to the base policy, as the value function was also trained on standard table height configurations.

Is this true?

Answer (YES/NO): NO